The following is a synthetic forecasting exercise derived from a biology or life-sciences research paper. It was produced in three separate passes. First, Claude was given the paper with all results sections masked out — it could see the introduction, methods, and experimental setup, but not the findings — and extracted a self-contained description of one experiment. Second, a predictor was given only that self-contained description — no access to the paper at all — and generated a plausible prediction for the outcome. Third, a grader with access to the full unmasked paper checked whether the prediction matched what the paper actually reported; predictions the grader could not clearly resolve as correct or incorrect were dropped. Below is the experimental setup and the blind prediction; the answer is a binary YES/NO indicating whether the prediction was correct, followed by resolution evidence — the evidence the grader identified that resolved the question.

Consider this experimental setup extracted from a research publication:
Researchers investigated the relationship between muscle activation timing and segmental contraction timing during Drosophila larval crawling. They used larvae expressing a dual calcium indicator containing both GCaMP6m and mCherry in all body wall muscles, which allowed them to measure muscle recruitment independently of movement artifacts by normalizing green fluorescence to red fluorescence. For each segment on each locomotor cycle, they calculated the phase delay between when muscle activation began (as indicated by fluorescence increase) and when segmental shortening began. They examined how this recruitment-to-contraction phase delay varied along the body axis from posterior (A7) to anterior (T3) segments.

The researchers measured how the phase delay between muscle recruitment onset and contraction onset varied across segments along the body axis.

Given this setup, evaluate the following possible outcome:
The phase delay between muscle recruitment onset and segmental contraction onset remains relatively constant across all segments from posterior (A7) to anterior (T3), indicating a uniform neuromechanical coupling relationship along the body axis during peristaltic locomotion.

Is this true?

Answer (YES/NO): NO